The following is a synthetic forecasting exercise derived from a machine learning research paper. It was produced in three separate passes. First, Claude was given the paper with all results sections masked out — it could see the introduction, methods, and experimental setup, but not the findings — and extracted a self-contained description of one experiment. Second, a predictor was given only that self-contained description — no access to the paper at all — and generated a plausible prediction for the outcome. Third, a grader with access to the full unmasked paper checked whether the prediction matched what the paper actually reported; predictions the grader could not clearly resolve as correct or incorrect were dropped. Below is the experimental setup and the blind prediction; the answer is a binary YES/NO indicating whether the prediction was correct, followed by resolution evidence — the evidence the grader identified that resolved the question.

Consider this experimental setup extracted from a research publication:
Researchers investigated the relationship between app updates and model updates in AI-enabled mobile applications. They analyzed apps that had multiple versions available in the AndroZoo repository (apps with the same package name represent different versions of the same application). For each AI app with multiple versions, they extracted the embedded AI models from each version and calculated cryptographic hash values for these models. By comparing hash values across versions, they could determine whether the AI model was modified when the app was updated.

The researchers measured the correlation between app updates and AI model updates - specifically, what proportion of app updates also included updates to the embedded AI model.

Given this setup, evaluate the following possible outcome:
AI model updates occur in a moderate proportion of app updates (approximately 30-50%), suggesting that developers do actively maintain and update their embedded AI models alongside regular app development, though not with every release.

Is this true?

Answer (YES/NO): YES